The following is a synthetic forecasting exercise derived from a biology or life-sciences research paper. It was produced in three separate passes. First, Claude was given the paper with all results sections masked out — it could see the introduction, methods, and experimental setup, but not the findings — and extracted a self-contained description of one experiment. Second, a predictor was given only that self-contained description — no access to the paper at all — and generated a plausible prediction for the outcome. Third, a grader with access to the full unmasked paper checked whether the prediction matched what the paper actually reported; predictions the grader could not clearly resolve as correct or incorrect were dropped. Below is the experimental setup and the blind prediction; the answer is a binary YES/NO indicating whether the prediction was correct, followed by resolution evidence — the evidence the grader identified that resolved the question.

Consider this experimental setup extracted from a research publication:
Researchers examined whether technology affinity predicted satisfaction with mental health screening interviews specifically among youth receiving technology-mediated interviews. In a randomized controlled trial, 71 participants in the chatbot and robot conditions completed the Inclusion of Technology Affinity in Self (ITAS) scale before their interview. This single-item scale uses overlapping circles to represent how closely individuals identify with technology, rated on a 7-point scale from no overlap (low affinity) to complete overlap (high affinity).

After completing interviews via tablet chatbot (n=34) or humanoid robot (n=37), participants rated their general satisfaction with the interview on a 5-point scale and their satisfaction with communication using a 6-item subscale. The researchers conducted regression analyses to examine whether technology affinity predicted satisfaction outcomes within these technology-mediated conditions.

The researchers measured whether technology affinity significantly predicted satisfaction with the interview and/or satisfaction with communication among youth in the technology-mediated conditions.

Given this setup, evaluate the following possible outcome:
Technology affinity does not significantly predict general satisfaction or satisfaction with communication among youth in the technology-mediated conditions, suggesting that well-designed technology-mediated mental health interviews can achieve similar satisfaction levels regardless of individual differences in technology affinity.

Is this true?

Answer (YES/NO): YES